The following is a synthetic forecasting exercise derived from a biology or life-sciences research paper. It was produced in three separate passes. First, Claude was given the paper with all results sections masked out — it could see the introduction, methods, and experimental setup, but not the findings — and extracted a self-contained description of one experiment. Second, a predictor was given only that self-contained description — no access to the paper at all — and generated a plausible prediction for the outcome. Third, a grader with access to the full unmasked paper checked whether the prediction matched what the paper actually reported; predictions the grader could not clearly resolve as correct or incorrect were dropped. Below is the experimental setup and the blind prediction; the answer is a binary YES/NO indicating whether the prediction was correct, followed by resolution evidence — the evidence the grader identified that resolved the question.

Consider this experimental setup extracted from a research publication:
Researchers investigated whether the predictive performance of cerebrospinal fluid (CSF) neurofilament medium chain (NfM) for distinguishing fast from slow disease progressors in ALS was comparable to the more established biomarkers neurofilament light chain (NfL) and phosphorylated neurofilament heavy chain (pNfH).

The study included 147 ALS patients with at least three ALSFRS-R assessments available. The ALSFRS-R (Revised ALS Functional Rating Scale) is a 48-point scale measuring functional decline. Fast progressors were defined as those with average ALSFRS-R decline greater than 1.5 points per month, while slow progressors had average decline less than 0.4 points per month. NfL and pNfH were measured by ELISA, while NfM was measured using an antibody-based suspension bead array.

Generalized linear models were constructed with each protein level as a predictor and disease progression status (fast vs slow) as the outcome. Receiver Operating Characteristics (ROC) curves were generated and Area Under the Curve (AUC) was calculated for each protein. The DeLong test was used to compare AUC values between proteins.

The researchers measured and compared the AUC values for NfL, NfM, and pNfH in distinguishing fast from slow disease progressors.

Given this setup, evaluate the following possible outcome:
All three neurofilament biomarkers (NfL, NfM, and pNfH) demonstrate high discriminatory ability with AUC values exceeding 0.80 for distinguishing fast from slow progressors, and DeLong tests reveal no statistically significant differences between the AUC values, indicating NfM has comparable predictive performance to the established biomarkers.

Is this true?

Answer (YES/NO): YES